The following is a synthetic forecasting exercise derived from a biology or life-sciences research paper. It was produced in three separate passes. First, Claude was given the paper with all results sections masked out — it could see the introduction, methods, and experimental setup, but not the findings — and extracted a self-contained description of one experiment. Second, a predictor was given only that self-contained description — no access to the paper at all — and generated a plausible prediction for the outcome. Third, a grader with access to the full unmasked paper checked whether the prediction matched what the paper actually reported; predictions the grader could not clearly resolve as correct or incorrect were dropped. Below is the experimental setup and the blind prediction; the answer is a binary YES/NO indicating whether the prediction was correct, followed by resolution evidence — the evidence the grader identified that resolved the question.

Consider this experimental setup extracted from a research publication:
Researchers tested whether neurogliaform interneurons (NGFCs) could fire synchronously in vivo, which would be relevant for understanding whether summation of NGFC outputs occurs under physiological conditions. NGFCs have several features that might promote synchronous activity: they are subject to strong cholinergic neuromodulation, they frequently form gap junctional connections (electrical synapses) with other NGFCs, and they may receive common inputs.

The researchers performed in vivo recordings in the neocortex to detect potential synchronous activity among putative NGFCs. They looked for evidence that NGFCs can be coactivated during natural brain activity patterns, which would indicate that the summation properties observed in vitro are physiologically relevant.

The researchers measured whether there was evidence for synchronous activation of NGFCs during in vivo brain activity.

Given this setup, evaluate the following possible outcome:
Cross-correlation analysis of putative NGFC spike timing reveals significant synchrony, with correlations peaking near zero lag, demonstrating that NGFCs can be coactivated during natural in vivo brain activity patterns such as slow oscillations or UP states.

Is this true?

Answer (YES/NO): NO